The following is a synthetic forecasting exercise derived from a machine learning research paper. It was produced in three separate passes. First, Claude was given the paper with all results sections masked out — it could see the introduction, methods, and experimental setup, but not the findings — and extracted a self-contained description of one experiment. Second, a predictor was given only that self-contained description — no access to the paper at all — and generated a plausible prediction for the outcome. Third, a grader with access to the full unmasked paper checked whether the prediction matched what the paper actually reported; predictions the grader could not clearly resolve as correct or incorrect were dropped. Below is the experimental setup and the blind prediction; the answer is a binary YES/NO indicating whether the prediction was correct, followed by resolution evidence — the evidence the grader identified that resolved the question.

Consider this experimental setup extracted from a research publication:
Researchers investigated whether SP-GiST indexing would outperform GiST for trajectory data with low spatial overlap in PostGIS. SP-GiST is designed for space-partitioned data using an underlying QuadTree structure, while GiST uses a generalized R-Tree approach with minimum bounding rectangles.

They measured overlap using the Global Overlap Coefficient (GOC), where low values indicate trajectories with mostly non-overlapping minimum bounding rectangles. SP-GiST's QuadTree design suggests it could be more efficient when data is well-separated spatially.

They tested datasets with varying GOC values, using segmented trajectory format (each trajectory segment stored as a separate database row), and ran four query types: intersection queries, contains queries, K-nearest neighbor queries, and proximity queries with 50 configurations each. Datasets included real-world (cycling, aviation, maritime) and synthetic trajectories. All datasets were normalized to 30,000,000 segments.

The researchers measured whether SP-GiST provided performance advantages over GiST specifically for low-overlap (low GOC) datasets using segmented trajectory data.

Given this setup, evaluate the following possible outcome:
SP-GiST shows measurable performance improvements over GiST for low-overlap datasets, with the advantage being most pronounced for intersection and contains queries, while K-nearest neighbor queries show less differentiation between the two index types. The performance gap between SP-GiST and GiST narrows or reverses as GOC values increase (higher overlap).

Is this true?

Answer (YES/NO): NO